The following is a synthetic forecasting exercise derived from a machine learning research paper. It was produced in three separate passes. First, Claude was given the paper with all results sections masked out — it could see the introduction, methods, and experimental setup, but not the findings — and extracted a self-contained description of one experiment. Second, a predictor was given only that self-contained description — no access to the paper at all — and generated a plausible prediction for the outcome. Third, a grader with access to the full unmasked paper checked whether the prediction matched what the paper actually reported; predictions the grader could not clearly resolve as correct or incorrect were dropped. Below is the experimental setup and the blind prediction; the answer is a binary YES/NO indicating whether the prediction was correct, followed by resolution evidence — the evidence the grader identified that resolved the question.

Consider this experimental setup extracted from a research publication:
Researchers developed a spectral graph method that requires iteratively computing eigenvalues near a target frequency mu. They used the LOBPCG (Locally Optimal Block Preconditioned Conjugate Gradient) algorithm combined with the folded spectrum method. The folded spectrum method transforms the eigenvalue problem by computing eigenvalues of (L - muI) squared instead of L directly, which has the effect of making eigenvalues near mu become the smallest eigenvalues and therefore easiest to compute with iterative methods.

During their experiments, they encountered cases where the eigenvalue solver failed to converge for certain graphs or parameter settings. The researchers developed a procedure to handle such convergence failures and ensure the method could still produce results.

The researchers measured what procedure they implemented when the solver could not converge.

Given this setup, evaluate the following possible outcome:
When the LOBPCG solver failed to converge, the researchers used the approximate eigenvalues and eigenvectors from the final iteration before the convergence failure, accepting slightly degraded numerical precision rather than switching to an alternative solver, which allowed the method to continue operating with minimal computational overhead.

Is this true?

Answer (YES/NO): NO